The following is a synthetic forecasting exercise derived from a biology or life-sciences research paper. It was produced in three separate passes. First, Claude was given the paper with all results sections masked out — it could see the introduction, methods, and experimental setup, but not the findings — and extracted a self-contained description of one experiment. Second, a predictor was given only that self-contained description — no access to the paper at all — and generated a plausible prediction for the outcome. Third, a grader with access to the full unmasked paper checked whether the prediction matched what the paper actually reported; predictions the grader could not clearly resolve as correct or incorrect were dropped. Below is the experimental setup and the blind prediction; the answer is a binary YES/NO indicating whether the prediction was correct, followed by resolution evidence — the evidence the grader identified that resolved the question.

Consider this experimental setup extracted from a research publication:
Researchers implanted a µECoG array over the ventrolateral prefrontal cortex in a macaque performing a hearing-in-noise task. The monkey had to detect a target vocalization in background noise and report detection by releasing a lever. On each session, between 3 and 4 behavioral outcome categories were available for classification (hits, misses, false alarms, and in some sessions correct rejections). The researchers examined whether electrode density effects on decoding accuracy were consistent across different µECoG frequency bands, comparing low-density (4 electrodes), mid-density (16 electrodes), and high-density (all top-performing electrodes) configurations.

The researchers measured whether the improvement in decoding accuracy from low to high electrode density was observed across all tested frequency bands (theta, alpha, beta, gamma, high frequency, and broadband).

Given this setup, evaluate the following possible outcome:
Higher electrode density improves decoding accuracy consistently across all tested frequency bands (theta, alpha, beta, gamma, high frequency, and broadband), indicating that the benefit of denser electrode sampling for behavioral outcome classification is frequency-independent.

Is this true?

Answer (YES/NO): YES